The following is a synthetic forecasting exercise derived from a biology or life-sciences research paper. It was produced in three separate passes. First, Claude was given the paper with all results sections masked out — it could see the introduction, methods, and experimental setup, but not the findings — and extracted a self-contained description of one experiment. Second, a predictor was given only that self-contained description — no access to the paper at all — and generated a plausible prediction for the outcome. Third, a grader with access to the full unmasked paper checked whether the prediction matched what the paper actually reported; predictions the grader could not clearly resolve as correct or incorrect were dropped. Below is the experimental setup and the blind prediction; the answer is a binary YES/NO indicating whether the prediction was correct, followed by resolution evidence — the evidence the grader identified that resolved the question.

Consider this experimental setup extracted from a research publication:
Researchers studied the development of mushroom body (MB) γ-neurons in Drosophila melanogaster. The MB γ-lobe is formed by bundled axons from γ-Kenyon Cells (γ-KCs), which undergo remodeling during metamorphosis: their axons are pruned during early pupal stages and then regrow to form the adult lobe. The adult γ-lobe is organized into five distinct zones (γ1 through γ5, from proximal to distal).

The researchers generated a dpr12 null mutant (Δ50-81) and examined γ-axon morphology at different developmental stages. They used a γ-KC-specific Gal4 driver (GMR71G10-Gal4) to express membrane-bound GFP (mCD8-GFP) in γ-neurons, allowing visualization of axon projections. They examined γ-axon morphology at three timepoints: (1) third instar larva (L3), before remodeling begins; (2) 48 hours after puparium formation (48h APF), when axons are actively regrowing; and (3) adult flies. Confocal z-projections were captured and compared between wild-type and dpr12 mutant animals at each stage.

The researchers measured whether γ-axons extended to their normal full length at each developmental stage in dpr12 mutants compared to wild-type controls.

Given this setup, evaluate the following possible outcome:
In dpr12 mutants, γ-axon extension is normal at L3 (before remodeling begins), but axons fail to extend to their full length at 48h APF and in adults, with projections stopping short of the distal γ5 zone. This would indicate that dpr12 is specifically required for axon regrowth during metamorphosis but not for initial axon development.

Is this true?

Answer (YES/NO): YES